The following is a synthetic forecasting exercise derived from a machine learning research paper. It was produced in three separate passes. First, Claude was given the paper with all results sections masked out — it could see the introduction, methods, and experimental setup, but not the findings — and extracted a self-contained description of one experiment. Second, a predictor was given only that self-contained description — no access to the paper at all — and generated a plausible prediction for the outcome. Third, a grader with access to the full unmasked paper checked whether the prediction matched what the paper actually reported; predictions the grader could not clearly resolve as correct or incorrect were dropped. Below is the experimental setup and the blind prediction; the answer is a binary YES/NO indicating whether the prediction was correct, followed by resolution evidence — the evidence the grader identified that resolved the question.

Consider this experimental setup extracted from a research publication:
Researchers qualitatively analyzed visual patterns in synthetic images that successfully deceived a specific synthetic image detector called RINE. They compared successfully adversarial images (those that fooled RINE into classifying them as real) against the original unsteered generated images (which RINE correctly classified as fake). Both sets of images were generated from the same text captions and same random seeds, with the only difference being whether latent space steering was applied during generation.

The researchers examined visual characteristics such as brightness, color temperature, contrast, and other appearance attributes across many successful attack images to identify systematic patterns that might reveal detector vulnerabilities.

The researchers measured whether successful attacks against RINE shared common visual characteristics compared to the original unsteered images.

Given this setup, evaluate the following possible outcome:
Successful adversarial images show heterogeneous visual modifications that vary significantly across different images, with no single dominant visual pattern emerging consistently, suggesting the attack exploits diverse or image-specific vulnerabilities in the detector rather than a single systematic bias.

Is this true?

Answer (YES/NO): NO